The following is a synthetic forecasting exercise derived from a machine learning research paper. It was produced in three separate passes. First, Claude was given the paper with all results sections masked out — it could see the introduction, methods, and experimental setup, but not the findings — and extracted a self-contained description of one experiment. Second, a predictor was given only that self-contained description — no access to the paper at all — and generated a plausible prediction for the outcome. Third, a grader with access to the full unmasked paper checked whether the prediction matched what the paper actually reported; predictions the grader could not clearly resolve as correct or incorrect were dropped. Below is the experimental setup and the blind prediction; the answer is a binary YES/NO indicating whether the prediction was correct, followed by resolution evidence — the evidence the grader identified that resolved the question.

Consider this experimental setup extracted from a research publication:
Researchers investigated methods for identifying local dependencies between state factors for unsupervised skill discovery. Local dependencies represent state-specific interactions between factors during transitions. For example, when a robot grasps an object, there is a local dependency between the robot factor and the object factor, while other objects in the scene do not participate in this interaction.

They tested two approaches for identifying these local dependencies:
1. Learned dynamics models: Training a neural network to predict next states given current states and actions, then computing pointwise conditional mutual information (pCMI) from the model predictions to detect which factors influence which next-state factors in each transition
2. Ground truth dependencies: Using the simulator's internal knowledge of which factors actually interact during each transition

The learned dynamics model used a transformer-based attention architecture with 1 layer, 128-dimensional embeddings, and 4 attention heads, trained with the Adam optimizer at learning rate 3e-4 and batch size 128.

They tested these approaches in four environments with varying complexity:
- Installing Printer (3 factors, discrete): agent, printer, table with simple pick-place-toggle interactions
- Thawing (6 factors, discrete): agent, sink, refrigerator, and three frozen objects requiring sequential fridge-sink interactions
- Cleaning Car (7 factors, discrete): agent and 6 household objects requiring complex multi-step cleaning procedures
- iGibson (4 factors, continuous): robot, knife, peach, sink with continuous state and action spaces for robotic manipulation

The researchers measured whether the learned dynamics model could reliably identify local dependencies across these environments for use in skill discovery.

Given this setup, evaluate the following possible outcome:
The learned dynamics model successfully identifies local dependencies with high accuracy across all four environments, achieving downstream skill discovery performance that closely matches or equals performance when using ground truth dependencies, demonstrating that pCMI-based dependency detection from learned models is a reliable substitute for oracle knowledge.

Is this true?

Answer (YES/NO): NO